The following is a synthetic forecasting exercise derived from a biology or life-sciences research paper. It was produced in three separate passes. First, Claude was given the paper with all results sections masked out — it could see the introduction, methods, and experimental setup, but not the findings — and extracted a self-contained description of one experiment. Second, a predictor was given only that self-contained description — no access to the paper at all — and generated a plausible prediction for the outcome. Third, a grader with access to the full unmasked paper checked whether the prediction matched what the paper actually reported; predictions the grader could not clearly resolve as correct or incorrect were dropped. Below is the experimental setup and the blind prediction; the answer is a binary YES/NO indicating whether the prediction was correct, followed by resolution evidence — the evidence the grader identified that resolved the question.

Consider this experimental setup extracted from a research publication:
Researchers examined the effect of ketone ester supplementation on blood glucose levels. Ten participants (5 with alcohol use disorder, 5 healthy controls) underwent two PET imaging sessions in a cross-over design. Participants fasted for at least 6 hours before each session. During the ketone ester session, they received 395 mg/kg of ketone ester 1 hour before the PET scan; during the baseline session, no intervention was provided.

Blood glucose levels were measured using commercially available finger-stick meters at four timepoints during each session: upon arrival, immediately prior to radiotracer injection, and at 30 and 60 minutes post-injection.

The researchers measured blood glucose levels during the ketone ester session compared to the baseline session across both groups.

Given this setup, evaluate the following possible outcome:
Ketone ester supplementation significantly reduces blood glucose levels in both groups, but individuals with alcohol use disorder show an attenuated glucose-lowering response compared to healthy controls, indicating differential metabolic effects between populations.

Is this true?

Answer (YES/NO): NO